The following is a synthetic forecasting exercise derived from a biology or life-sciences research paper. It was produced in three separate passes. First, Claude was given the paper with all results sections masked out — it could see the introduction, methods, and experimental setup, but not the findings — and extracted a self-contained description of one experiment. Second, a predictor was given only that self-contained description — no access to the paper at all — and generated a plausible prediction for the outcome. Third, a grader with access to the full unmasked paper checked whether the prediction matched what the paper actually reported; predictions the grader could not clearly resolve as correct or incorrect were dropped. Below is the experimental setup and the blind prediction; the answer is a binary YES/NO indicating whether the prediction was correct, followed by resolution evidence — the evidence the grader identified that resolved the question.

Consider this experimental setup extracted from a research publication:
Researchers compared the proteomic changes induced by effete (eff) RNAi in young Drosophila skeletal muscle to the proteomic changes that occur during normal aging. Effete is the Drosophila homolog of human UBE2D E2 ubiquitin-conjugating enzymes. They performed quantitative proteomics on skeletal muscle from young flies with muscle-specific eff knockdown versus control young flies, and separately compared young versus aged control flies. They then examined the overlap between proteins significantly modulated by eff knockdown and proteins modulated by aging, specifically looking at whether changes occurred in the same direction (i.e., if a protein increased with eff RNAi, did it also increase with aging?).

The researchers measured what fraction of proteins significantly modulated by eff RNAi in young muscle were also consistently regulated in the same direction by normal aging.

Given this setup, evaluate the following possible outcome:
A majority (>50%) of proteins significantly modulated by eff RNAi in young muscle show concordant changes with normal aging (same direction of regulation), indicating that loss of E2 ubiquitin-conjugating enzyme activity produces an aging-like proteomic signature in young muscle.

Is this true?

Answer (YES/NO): YES